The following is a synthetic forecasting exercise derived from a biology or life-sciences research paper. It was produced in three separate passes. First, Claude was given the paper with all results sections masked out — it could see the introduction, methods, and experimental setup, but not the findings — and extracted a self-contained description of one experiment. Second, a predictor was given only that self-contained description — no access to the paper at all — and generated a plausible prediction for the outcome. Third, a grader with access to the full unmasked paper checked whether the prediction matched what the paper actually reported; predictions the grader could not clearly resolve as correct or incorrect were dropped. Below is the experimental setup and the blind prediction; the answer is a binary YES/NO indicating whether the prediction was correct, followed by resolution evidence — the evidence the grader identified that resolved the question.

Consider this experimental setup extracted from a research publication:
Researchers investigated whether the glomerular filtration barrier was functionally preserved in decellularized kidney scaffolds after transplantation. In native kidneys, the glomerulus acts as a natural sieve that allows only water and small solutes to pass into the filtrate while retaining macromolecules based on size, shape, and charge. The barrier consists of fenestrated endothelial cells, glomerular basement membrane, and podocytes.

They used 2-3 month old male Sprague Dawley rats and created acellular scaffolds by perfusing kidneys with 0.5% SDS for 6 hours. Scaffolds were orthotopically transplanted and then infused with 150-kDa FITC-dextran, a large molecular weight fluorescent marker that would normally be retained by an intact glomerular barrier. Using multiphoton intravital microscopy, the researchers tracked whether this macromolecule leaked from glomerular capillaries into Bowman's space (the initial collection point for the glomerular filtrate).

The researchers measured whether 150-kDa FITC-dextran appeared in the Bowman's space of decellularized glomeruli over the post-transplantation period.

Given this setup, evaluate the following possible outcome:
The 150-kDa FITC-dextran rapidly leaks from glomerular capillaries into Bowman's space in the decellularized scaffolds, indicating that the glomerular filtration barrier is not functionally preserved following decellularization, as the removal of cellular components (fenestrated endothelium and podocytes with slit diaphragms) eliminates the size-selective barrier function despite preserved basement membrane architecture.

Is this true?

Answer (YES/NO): NO